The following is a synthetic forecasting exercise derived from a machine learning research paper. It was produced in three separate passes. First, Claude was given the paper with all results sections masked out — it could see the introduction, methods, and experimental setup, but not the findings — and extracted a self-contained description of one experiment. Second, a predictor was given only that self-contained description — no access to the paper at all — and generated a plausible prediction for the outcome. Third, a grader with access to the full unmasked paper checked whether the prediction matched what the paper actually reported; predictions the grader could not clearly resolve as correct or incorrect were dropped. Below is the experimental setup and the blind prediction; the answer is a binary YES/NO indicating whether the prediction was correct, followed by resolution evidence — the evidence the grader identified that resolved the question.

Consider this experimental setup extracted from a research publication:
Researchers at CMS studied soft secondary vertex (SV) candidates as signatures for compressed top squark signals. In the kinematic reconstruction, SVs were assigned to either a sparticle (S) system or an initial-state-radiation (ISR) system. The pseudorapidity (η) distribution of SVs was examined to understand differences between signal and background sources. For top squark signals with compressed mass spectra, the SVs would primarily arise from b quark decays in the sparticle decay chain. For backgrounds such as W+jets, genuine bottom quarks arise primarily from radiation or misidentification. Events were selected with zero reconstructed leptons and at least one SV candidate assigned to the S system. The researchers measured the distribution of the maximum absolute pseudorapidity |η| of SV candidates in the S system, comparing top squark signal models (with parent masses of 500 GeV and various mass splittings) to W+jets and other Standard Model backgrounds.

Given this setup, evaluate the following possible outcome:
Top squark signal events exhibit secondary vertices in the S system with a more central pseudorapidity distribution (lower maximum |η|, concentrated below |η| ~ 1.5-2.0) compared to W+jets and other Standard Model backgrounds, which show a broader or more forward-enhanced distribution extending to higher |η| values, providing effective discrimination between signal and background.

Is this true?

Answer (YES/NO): YES